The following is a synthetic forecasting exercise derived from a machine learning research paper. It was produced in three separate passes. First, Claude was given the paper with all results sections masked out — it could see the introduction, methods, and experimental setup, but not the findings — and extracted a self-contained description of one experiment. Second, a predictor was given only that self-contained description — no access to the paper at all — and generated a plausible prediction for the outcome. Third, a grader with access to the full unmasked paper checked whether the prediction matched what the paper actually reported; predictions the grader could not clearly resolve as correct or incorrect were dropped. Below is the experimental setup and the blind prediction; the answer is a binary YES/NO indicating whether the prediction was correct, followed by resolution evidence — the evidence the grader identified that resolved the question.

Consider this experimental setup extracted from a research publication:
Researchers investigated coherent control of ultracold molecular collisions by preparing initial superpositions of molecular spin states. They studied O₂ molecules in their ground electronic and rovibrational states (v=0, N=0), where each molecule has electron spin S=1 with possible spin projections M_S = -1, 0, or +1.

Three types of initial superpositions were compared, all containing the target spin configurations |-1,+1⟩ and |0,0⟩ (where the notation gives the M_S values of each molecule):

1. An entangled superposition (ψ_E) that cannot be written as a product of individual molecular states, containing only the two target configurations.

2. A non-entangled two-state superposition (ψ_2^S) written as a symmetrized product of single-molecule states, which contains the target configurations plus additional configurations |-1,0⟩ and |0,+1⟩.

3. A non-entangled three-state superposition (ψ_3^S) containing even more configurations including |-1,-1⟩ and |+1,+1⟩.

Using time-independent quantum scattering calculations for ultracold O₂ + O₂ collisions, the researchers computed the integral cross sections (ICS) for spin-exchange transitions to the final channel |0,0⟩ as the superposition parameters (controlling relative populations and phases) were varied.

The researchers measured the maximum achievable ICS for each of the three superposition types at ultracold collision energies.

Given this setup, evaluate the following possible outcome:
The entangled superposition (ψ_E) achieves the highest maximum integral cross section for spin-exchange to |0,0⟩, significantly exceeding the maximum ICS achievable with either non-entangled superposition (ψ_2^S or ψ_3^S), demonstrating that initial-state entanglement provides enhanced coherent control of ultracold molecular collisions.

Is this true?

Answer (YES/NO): NO